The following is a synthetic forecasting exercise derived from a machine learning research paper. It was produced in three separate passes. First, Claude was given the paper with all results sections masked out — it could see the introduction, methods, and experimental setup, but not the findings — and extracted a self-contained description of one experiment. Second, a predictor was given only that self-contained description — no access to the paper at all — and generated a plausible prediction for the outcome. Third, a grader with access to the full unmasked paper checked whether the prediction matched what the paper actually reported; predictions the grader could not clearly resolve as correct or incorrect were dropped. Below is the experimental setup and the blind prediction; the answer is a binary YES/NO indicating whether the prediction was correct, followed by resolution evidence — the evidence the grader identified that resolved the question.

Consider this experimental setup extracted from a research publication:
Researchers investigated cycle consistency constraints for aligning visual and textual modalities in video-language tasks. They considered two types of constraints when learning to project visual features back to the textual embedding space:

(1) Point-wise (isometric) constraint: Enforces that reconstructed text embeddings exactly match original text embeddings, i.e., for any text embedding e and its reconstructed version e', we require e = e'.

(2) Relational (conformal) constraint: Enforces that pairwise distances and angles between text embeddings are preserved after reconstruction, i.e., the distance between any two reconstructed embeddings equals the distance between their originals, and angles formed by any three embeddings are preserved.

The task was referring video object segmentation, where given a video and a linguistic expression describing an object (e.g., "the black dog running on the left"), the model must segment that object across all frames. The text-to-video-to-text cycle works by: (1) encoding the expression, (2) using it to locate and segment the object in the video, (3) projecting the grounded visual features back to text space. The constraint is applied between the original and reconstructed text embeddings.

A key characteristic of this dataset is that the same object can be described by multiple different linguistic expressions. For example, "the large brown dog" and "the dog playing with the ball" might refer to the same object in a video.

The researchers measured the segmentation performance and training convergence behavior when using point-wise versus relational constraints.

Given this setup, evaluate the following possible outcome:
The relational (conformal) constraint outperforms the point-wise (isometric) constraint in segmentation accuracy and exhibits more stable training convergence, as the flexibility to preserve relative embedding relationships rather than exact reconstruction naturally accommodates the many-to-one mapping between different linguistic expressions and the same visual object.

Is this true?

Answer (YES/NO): YES